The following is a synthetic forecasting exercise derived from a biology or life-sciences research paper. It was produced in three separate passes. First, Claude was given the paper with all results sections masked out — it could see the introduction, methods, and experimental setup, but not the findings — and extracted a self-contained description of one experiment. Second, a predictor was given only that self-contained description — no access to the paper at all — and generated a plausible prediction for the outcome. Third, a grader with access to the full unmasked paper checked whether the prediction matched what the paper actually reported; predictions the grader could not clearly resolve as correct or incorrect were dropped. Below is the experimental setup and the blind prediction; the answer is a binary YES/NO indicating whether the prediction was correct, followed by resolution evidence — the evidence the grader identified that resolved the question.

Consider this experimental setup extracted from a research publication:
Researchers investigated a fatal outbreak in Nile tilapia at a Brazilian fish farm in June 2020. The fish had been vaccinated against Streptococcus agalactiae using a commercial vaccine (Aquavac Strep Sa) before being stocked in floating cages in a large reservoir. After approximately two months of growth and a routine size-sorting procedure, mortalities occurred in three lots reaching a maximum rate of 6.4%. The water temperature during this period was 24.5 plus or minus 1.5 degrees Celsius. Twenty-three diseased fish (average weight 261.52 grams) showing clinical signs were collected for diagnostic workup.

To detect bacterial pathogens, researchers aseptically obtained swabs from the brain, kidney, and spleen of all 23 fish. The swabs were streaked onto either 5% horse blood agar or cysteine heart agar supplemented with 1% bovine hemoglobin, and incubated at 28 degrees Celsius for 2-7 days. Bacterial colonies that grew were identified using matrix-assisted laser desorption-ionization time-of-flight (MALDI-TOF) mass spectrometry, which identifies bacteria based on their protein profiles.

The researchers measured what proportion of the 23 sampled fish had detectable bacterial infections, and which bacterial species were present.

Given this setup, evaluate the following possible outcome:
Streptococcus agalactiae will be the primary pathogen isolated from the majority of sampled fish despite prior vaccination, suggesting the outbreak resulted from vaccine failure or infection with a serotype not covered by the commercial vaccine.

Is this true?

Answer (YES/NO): NO